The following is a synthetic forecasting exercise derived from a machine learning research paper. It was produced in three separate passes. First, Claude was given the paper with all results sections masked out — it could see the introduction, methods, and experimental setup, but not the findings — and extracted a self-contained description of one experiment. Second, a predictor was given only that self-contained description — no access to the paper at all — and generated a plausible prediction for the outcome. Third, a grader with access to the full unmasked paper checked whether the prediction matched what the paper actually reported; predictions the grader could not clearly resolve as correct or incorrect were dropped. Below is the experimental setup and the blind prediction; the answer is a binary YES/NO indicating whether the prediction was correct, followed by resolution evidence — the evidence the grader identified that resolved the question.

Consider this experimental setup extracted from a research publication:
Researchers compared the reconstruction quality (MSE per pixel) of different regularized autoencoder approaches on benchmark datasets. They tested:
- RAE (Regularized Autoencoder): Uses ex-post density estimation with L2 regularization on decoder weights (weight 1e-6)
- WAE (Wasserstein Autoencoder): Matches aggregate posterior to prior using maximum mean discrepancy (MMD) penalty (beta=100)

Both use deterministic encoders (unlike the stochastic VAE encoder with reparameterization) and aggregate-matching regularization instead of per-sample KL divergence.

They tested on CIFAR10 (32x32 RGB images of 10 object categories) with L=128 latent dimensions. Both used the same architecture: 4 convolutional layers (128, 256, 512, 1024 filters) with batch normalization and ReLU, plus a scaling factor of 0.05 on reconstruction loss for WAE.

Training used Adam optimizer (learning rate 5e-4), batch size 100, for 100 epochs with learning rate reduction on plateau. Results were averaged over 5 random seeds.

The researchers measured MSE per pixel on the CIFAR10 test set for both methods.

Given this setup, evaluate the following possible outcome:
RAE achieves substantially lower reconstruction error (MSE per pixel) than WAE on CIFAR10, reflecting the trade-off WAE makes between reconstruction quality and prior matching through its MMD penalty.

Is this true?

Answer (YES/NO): NO